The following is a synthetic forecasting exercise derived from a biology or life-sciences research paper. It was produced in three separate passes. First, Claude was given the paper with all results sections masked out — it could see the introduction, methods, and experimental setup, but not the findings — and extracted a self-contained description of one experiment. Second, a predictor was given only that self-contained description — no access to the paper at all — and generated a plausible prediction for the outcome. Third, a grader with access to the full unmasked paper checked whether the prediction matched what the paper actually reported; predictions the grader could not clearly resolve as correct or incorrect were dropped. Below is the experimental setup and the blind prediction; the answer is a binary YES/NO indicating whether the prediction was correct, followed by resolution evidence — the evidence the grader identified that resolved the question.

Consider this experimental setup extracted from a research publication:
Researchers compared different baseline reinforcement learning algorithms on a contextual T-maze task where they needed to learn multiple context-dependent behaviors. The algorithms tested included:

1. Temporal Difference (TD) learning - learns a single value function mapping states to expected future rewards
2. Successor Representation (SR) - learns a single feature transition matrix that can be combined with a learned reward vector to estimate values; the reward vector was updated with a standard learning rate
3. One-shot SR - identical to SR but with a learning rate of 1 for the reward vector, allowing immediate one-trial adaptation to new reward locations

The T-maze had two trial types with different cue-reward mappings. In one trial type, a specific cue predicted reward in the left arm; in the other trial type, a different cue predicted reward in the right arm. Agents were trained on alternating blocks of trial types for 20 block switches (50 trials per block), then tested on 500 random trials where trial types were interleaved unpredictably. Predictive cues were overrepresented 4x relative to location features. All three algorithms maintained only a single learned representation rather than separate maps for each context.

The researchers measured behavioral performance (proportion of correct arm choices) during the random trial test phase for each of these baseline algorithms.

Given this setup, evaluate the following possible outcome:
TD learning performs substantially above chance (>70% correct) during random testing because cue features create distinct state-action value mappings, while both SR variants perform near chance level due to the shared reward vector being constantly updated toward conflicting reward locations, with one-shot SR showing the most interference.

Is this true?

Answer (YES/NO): NO